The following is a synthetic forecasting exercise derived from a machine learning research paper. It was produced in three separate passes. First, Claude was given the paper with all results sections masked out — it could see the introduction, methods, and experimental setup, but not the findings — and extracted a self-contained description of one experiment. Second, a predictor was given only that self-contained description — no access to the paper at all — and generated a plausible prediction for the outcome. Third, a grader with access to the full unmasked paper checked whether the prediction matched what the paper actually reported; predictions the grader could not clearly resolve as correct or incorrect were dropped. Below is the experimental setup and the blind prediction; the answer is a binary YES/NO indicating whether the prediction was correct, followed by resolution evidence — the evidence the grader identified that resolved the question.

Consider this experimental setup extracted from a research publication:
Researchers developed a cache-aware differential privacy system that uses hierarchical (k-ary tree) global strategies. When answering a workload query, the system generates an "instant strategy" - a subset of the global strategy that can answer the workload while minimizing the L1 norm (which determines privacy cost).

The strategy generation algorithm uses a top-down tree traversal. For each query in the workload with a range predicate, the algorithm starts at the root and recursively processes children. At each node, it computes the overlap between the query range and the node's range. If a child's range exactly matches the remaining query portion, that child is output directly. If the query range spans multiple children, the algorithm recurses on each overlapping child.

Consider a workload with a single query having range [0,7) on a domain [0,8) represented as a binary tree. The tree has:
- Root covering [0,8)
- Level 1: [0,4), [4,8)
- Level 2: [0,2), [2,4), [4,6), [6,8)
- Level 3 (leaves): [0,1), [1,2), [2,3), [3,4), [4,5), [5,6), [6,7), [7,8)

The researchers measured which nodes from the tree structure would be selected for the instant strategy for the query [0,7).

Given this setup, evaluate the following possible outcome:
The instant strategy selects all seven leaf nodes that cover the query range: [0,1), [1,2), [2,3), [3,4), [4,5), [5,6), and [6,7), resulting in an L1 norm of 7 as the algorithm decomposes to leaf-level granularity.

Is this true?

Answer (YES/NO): NO